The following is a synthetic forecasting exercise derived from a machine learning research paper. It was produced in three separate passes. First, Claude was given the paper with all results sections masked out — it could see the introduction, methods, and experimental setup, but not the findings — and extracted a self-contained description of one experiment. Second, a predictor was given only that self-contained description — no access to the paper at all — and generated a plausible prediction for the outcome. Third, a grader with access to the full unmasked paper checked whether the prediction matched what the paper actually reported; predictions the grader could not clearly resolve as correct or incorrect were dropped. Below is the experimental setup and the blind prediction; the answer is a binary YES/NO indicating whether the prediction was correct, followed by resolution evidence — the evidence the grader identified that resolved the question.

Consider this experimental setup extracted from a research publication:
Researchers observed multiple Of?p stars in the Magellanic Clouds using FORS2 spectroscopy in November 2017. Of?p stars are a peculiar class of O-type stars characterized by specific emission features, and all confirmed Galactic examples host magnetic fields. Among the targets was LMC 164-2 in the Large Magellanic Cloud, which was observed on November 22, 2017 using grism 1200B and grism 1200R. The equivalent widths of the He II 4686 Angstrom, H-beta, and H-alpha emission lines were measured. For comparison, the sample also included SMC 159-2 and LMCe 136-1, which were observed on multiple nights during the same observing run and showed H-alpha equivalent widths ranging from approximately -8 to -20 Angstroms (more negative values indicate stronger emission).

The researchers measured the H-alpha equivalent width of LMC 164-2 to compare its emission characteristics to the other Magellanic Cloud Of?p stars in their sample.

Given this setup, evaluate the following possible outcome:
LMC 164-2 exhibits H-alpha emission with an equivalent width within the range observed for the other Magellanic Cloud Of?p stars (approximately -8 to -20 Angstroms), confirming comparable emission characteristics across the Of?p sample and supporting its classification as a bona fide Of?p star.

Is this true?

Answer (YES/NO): NO